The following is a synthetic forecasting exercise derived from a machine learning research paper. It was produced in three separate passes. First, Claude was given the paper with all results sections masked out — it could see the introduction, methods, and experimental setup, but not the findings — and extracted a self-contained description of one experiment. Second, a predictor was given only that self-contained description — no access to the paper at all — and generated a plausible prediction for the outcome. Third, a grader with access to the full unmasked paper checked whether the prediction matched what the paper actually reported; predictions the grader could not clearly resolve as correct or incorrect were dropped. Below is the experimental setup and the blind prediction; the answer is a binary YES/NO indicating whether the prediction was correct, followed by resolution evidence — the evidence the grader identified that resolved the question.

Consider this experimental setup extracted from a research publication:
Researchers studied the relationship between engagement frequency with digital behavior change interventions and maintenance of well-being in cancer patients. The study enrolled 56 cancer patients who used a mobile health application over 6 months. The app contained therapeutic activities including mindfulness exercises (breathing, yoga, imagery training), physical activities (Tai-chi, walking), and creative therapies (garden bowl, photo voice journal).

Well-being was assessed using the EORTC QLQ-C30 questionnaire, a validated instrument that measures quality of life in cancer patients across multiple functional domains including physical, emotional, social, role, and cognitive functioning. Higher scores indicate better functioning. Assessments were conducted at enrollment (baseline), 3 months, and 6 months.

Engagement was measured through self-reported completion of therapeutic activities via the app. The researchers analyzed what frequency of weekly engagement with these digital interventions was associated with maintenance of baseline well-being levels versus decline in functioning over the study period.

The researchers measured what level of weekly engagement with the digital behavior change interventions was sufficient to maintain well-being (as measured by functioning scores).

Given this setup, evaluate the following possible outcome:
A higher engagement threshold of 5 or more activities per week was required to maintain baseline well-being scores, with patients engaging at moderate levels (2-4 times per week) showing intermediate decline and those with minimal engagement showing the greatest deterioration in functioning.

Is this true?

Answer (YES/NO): NO